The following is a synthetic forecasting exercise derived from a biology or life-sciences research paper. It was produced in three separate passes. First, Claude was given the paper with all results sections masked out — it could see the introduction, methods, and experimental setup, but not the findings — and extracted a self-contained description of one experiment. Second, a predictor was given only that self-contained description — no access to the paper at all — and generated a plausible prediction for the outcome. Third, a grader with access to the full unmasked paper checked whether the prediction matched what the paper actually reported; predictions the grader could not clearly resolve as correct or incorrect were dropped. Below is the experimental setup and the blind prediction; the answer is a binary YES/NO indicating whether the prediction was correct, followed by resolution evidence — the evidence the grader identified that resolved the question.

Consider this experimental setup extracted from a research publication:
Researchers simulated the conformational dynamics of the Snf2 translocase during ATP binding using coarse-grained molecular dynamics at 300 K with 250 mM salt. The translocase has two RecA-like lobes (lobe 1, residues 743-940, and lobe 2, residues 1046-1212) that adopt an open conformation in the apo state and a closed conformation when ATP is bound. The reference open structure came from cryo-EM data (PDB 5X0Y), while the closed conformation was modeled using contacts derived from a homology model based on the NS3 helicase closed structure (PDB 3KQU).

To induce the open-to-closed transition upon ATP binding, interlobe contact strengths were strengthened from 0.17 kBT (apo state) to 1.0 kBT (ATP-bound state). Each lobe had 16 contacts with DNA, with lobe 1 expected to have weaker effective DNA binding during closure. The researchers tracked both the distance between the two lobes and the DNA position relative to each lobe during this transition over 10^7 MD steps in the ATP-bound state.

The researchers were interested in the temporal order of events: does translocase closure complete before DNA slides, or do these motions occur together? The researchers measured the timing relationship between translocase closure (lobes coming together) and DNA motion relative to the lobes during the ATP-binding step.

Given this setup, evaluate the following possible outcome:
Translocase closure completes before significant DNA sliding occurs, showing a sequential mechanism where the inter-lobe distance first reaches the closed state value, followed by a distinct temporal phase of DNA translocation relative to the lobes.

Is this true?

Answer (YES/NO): NO